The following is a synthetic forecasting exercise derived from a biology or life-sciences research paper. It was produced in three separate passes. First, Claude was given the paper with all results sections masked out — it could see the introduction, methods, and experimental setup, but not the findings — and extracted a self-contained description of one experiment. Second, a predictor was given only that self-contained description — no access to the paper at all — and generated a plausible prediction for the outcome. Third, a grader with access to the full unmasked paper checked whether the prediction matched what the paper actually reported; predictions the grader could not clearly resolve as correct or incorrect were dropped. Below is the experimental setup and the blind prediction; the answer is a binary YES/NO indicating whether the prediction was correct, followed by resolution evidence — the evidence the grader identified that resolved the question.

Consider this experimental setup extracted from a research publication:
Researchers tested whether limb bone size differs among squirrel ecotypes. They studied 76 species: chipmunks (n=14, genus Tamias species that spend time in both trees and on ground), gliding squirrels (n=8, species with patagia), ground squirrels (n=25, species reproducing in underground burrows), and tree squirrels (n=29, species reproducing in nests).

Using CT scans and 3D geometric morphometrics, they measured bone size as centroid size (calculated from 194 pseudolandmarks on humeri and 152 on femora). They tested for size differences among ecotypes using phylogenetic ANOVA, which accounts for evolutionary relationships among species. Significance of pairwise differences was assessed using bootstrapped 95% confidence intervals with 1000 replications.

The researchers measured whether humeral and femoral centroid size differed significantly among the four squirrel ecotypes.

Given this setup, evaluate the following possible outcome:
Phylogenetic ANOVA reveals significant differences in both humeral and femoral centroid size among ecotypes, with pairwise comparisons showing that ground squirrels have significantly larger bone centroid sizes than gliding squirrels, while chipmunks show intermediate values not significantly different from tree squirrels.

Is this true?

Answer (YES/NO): NO